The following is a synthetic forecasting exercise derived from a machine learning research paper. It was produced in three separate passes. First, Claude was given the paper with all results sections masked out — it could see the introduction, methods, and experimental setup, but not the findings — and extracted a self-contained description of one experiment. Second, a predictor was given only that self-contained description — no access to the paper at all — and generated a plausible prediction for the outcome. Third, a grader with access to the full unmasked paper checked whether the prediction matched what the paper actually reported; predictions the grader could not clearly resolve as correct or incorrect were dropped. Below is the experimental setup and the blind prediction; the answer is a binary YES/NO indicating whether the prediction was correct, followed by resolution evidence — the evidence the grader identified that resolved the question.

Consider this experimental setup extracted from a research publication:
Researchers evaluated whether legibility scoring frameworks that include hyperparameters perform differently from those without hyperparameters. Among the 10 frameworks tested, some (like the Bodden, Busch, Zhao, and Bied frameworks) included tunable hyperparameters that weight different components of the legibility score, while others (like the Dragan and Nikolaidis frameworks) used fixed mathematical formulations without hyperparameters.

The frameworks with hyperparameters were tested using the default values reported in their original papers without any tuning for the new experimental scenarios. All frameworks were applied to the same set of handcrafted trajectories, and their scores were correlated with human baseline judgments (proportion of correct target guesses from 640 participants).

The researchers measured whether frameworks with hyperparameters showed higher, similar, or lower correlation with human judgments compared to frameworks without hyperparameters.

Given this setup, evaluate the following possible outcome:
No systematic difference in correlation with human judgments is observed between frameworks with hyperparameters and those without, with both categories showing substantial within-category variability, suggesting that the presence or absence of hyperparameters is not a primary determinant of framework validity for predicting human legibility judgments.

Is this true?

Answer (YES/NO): YES